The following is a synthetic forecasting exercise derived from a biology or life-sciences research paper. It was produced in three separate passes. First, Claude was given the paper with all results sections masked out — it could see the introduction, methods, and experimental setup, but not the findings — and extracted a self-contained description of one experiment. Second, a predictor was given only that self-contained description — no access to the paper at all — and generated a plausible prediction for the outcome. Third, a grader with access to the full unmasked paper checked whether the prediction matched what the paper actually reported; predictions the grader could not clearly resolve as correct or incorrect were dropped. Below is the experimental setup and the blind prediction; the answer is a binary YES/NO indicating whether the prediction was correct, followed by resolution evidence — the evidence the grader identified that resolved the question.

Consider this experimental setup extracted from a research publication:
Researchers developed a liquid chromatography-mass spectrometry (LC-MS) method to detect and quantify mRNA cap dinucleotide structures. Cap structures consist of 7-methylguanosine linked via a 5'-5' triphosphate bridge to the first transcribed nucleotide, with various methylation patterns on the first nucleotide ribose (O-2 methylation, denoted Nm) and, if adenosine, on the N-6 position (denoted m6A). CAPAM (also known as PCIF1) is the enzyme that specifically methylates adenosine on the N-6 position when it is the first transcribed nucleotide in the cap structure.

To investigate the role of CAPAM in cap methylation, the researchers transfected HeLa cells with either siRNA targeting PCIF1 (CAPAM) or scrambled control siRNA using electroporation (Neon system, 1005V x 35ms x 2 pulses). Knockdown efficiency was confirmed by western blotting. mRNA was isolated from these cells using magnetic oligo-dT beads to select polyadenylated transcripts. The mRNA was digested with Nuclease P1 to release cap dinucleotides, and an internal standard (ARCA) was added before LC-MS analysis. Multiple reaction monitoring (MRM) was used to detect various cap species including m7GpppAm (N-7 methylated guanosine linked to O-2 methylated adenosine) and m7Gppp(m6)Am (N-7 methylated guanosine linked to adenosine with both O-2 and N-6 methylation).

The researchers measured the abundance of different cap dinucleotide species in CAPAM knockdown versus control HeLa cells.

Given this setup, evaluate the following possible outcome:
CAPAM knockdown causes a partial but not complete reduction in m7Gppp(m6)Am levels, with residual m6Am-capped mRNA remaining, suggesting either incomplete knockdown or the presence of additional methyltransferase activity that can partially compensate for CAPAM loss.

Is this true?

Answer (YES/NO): YES